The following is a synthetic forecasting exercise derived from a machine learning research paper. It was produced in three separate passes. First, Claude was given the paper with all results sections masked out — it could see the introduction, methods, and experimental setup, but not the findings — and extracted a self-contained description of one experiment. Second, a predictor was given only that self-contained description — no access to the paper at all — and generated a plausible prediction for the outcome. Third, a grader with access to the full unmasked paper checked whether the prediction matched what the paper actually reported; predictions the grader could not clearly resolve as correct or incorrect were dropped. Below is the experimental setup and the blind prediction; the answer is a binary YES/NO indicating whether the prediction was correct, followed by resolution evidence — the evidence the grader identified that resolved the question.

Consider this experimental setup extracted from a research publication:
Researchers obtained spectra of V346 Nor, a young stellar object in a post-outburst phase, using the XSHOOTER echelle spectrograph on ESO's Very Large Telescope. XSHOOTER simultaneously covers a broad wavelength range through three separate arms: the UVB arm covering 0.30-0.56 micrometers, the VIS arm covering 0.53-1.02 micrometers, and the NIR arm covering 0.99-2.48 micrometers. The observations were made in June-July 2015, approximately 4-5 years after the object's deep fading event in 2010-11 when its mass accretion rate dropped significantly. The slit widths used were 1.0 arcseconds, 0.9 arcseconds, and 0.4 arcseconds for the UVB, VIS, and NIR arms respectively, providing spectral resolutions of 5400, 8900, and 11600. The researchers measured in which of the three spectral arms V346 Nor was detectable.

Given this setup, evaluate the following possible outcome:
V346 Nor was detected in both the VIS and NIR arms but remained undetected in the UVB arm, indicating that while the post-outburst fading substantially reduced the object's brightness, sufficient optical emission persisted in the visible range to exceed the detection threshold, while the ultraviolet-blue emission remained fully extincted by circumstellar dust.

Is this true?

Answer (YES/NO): YES